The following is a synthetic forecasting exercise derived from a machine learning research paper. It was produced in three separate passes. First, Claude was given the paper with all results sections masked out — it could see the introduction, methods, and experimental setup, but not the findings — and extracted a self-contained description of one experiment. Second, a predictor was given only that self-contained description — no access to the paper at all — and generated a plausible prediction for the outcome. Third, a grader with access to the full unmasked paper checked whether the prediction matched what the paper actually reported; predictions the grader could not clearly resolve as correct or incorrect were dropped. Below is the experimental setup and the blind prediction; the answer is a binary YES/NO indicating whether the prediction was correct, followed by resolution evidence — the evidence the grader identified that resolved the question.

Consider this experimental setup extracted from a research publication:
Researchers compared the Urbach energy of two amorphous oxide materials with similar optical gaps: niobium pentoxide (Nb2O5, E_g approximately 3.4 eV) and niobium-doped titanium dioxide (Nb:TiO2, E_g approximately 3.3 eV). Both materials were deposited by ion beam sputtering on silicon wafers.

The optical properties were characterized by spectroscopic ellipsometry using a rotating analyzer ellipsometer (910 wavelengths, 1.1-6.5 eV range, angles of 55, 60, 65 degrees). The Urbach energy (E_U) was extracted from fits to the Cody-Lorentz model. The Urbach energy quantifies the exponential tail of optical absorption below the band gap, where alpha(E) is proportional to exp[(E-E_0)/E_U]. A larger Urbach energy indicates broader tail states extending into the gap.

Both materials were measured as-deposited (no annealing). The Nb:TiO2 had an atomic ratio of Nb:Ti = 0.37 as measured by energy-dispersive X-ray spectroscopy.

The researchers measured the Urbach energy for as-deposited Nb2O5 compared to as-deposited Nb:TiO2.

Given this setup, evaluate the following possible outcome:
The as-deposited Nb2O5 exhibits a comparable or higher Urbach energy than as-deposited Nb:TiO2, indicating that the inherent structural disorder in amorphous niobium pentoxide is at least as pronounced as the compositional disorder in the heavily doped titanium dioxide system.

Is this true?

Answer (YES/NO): YES